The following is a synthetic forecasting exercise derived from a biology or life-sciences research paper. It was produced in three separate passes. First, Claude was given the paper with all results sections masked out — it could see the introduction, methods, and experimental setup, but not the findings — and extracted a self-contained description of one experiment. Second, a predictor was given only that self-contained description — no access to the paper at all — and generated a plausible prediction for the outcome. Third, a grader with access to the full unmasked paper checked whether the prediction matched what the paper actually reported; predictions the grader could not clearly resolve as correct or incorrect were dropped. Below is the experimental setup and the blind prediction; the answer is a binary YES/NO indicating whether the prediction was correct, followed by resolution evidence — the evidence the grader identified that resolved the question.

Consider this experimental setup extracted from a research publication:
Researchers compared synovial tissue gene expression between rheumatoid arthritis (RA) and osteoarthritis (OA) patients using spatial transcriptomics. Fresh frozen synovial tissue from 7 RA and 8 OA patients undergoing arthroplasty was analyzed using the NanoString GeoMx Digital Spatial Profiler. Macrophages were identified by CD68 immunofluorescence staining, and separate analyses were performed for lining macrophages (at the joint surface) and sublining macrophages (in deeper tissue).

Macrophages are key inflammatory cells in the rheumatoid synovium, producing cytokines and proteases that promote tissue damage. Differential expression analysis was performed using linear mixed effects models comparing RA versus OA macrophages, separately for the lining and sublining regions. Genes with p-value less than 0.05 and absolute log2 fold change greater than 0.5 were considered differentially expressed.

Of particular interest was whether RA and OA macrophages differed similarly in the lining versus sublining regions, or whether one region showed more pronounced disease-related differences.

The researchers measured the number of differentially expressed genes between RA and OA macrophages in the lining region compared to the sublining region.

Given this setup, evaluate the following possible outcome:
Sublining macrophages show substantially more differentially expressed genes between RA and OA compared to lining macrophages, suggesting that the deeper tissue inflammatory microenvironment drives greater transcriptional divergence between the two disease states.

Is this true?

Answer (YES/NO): NO